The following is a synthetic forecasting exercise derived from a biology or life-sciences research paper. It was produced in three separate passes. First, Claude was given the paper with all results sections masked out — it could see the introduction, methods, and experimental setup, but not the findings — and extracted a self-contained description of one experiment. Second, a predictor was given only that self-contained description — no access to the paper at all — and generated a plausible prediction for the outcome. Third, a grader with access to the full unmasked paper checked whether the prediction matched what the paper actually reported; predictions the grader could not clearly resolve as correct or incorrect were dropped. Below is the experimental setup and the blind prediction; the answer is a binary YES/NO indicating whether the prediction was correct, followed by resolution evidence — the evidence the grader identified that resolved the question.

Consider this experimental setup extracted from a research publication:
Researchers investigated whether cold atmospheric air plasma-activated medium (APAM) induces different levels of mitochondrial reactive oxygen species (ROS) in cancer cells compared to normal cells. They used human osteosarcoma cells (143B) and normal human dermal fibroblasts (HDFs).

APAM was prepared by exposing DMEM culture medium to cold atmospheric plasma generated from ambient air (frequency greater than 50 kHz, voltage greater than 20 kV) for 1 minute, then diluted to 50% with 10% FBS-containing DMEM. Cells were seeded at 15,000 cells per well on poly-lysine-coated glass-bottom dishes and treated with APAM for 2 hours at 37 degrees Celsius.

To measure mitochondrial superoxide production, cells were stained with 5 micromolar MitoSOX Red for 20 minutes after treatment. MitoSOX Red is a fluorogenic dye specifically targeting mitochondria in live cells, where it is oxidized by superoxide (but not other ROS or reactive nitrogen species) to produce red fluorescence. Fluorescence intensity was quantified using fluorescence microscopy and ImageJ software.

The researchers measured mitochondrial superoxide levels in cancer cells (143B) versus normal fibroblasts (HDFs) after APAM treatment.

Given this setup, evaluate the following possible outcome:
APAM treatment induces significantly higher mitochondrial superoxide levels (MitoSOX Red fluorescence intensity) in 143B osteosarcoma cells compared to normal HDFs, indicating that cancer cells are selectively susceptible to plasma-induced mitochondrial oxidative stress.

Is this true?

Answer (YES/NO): YES